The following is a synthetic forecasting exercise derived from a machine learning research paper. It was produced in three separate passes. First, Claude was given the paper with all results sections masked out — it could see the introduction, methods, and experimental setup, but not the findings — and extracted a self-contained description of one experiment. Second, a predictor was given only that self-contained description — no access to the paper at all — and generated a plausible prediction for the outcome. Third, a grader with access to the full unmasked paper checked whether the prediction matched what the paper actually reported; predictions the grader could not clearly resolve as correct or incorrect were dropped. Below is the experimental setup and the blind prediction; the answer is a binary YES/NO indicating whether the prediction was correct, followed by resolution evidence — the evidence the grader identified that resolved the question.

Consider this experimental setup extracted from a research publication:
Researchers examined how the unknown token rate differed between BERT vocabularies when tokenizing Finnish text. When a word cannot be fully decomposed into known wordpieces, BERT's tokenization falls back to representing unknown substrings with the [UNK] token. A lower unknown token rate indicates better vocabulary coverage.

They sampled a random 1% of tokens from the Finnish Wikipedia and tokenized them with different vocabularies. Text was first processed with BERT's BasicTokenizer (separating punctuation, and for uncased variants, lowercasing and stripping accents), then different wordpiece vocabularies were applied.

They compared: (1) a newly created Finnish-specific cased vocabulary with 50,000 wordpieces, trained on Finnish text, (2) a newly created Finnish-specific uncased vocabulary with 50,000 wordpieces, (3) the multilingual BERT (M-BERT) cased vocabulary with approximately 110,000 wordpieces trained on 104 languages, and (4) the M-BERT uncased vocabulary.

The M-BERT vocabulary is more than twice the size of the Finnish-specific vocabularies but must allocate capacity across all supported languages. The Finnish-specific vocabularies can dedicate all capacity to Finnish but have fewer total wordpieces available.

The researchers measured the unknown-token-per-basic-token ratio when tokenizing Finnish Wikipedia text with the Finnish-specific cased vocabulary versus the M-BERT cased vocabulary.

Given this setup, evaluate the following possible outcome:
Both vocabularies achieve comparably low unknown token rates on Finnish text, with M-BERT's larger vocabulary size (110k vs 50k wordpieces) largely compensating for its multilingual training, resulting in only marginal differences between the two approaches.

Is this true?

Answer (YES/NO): NO